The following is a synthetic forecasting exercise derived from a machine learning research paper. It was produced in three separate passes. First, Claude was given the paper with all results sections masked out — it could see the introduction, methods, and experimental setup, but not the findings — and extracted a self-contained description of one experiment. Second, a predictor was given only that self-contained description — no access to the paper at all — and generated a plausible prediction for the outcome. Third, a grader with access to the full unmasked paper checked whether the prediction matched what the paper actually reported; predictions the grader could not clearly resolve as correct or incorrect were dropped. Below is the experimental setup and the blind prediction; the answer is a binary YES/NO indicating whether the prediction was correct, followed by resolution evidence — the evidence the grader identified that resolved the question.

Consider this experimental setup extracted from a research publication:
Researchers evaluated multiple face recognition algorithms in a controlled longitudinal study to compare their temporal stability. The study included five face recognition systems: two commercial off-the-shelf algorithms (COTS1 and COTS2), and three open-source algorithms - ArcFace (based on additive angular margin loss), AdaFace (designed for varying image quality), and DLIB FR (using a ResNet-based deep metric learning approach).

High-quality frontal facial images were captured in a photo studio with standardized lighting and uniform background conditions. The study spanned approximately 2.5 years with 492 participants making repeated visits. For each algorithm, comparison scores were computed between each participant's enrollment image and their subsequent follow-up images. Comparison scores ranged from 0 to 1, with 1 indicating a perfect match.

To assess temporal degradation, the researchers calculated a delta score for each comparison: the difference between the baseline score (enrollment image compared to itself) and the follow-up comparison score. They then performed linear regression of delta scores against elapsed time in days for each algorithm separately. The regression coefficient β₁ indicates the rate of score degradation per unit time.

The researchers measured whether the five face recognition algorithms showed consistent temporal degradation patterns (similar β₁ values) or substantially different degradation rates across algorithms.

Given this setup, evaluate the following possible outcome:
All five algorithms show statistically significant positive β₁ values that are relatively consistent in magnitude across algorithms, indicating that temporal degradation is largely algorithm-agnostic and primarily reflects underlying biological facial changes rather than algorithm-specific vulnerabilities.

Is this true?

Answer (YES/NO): NO